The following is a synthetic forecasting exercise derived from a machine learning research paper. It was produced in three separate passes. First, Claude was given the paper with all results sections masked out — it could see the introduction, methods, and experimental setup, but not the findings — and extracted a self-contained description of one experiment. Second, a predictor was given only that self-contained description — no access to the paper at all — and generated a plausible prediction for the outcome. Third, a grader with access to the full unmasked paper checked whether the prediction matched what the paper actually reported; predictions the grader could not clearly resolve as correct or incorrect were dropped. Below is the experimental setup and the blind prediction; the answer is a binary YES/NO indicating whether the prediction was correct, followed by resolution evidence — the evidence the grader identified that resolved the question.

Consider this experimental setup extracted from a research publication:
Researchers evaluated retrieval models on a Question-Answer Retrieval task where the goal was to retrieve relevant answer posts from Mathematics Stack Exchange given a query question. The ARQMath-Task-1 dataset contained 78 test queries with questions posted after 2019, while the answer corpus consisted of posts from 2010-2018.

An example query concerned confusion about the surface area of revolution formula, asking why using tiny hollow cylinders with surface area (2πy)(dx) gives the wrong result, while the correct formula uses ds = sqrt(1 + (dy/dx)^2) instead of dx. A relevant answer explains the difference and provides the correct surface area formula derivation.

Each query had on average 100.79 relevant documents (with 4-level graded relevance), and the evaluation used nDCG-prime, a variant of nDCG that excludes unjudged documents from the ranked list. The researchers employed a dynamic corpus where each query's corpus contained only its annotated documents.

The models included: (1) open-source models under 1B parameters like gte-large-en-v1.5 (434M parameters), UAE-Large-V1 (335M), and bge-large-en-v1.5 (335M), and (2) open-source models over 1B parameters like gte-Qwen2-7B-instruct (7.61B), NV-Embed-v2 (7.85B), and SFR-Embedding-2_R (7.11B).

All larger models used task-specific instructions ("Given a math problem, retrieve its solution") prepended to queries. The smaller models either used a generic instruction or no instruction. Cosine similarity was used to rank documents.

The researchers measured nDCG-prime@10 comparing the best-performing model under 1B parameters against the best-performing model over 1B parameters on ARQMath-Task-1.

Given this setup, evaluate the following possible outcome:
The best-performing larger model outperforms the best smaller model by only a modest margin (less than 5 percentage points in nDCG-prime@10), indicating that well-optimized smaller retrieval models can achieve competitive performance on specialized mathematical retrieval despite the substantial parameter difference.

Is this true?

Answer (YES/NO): NO